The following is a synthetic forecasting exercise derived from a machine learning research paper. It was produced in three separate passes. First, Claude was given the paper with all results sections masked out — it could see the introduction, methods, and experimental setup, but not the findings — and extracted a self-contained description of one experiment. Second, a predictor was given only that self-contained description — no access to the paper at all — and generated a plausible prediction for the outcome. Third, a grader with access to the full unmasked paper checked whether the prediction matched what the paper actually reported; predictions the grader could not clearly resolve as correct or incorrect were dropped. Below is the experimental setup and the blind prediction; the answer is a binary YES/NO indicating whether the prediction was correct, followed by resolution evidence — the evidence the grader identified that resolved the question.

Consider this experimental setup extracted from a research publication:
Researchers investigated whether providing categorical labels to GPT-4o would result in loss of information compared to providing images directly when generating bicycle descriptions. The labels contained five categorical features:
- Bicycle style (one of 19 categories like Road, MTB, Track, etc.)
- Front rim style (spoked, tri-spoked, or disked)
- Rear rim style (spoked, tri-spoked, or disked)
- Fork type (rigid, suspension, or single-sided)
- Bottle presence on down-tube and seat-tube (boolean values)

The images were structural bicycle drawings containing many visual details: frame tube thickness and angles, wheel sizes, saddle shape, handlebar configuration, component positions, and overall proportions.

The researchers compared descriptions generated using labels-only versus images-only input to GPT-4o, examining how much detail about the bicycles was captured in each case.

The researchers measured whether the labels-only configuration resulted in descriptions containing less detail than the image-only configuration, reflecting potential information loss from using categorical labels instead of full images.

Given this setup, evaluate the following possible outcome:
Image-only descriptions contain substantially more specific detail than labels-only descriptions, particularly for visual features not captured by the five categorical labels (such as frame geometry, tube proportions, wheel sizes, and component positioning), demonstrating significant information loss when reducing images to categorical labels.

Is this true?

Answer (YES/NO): YES